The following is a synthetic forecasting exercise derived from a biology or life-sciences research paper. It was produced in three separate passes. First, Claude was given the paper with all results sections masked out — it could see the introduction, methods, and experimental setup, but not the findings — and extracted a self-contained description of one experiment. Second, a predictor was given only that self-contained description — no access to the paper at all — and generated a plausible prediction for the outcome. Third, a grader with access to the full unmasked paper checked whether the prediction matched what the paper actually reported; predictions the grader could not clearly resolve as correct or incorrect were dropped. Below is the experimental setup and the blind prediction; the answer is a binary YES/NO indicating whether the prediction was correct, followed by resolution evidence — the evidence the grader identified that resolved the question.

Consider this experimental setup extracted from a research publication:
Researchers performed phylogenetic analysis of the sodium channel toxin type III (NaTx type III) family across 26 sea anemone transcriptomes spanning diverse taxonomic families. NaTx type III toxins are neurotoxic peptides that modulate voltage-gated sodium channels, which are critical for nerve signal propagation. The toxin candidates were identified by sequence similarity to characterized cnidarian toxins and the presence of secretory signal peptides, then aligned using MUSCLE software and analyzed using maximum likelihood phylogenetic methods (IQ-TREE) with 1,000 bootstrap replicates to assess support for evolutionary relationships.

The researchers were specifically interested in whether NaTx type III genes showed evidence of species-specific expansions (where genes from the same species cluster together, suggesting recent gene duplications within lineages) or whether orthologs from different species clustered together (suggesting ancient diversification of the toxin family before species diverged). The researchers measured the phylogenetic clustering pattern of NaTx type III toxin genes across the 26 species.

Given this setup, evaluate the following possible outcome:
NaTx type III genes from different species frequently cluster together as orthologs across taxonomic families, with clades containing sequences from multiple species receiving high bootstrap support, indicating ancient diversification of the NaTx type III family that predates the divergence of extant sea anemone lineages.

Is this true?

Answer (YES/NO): NO